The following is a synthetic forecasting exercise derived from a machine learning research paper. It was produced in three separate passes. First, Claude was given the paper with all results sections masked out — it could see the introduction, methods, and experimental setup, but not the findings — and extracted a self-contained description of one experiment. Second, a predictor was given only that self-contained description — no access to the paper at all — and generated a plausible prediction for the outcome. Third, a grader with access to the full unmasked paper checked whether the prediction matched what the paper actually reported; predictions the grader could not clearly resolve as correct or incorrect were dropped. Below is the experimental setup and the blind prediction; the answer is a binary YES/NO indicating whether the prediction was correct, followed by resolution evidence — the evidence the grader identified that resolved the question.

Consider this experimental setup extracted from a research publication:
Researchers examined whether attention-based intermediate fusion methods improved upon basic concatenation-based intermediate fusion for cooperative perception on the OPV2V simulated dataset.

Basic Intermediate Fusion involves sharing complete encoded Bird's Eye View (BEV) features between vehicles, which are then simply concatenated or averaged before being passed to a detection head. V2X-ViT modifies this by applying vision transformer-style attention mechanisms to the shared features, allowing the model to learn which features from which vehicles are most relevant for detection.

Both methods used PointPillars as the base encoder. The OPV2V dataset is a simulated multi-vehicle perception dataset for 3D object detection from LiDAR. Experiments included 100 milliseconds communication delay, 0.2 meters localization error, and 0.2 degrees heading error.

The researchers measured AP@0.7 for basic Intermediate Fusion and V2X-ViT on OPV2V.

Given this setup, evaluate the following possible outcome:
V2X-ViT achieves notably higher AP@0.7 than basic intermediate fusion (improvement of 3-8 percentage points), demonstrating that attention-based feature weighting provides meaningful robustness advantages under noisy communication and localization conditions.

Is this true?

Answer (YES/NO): NO